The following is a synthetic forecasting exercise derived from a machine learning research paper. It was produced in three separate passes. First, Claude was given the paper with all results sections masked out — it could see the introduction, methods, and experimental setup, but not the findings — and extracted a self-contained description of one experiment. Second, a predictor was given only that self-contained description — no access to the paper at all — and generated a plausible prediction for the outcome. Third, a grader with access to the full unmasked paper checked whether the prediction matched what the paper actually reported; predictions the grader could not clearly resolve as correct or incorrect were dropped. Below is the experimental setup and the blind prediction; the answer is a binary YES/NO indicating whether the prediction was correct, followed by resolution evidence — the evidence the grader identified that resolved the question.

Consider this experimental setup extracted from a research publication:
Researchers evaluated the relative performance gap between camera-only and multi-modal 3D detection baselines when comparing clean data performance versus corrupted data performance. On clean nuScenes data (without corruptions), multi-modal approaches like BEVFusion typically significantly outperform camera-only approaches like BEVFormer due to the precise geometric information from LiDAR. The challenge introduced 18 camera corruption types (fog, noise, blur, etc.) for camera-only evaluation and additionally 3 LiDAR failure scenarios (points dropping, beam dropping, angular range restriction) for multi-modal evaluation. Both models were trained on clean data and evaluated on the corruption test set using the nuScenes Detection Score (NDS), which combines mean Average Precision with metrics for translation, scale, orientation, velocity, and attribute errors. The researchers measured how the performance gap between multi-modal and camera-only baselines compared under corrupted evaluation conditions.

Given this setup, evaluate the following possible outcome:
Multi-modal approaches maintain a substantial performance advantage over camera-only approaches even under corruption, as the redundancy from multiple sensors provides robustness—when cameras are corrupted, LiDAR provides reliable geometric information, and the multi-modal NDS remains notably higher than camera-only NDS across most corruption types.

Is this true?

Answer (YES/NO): YES